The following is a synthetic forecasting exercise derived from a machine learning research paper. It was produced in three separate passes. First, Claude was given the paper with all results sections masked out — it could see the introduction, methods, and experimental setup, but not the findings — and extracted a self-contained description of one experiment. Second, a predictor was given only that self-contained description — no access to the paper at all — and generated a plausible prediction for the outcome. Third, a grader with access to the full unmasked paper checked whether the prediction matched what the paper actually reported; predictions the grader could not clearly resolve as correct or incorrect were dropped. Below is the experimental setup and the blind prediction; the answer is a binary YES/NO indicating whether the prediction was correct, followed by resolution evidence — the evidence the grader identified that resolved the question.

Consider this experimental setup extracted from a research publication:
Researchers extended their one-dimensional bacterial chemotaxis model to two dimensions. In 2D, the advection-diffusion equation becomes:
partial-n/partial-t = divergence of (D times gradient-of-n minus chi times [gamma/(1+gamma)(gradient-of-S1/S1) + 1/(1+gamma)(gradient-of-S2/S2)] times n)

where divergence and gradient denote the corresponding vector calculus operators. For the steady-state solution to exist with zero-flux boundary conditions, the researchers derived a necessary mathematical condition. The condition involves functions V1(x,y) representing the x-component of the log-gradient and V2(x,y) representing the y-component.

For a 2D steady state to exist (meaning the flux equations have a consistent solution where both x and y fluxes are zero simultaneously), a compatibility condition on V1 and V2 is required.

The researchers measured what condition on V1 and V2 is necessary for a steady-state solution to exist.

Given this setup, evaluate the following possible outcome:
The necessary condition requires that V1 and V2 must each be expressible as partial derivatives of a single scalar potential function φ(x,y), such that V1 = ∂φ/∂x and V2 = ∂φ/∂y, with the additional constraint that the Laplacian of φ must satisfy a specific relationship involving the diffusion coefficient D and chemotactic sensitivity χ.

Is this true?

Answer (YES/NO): NO